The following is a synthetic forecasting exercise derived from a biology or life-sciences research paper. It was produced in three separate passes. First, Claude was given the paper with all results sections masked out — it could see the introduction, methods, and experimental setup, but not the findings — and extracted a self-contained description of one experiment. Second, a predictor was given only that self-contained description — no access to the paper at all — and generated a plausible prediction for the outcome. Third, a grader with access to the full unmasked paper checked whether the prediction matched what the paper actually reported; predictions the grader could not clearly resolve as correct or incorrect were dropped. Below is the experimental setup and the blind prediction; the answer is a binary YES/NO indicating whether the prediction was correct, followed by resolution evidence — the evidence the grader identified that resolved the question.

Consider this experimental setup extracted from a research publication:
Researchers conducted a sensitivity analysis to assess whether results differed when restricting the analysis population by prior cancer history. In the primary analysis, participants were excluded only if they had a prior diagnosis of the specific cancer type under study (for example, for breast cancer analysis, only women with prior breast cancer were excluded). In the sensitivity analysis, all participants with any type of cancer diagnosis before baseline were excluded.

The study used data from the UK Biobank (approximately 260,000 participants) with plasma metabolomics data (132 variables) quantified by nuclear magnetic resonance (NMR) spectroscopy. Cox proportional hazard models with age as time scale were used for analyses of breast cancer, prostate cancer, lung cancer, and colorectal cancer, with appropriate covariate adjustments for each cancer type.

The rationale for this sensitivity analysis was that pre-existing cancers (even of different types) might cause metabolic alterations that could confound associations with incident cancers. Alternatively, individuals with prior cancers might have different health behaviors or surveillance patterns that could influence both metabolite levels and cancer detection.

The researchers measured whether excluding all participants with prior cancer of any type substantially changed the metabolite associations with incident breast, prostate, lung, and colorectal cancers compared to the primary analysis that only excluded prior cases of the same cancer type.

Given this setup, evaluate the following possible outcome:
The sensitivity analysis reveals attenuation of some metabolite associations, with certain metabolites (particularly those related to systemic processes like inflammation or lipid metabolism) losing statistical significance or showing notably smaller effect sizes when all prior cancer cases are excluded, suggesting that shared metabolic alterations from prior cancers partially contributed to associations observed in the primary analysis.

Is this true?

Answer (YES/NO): NO